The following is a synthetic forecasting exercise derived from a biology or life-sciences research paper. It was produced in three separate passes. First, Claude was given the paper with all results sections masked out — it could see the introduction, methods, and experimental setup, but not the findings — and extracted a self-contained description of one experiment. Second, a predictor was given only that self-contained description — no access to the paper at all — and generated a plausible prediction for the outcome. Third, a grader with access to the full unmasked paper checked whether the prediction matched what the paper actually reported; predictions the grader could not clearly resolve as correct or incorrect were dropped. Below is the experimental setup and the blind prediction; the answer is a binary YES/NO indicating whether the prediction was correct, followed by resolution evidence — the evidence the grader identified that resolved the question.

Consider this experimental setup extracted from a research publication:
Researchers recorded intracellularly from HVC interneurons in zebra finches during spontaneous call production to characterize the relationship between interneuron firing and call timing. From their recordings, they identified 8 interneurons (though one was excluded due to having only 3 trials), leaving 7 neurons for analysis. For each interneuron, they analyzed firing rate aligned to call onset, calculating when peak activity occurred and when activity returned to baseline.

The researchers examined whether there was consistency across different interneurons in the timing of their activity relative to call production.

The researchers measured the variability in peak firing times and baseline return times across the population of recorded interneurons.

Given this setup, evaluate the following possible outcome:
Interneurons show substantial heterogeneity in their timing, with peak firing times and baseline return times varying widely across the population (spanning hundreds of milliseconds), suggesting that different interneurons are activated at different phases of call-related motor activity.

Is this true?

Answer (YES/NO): NO